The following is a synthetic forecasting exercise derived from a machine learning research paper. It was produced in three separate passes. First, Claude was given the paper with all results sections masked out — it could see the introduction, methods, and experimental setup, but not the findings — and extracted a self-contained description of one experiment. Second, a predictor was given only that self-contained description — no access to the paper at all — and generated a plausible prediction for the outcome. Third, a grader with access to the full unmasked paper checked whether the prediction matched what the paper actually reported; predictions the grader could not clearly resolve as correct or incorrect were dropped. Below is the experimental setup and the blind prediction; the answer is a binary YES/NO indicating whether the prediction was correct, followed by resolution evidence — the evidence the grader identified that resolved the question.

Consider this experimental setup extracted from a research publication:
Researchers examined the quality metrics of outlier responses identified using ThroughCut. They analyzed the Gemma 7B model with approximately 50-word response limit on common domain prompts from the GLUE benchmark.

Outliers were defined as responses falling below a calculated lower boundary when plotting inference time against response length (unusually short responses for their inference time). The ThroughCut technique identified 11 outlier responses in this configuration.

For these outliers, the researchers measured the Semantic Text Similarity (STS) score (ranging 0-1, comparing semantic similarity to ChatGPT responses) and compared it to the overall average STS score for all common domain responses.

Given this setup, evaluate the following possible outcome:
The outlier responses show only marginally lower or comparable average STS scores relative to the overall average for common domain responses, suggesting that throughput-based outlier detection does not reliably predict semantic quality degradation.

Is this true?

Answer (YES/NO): NO